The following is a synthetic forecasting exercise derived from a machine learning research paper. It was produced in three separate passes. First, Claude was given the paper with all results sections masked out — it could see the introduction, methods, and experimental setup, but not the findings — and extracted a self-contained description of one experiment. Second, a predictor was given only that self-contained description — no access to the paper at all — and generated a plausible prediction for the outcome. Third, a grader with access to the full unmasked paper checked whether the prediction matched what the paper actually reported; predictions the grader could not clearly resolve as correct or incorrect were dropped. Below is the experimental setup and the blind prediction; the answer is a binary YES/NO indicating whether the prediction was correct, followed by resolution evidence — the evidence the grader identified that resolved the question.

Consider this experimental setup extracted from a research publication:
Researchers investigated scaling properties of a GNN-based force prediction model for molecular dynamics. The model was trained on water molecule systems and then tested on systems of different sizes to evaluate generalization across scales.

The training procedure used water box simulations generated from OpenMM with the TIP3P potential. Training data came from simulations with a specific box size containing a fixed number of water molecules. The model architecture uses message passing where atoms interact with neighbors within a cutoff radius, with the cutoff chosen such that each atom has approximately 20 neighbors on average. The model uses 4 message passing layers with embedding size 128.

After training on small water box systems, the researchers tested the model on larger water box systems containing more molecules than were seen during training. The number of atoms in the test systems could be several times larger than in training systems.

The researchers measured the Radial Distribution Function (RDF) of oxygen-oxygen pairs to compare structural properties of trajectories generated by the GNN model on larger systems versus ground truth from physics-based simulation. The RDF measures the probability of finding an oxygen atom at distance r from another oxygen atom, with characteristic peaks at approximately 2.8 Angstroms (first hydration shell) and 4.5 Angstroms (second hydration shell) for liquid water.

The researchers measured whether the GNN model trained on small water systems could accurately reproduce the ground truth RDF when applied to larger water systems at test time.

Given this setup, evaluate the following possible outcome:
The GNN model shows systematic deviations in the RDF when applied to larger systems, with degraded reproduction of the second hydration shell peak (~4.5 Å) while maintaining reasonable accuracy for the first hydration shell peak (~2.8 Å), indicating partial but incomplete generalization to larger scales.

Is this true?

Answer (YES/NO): NO